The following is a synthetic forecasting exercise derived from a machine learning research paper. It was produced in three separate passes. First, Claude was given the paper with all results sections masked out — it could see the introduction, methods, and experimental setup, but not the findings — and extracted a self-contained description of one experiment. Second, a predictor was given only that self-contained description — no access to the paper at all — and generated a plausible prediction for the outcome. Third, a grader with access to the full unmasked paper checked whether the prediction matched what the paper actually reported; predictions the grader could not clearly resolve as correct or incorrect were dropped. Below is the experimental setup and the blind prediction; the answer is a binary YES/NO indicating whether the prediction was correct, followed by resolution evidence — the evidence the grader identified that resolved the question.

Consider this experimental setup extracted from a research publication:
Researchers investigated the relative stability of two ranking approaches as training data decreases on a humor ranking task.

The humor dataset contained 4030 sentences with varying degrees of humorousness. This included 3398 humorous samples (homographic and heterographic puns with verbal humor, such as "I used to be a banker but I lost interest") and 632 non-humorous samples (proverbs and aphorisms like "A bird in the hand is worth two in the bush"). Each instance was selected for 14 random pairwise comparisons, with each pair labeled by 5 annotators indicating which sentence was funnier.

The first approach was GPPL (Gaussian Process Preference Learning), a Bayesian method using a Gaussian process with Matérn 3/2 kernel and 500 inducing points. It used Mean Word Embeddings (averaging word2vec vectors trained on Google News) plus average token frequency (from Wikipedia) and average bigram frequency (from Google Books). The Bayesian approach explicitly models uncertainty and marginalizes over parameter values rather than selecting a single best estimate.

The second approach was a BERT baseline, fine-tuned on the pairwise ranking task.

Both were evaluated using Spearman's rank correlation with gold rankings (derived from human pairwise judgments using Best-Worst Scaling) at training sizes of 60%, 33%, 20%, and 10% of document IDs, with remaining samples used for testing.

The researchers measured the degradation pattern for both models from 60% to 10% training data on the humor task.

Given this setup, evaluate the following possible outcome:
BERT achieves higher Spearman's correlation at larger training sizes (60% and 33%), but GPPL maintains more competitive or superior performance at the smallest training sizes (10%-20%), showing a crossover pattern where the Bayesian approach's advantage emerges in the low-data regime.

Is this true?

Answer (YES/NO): NO